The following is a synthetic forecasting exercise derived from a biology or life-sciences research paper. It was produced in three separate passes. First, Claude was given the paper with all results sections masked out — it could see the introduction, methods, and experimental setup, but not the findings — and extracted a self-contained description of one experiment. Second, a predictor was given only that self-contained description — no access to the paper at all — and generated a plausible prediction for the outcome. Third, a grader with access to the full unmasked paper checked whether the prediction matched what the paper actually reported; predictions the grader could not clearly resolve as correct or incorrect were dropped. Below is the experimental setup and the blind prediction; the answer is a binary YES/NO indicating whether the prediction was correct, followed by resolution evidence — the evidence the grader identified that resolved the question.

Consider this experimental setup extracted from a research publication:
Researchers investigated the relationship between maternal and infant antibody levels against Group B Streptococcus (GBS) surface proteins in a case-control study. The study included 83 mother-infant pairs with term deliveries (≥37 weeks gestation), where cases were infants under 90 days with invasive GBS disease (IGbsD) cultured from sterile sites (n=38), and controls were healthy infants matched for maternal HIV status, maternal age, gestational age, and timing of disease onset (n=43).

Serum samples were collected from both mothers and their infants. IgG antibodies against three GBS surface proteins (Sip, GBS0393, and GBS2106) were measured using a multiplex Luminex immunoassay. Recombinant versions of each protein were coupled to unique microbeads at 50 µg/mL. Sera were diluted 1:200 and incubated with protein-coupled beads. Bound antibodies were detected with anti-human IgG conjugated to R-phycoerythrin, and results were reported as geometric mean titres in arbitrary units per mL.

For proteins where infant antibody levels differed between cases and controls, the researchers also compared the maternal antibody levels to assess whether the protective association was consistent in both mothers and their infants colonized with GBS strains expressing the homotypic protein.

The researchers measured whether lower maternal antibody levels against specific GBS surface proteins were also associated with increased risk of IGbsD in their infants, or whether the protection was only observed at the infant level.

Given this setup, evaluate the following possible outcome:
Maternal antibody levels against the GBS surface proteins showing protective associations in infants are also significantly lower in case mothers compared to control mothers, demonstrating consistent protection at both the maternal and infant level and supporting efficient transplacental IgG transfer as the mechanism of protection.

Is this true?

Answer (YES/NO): NO